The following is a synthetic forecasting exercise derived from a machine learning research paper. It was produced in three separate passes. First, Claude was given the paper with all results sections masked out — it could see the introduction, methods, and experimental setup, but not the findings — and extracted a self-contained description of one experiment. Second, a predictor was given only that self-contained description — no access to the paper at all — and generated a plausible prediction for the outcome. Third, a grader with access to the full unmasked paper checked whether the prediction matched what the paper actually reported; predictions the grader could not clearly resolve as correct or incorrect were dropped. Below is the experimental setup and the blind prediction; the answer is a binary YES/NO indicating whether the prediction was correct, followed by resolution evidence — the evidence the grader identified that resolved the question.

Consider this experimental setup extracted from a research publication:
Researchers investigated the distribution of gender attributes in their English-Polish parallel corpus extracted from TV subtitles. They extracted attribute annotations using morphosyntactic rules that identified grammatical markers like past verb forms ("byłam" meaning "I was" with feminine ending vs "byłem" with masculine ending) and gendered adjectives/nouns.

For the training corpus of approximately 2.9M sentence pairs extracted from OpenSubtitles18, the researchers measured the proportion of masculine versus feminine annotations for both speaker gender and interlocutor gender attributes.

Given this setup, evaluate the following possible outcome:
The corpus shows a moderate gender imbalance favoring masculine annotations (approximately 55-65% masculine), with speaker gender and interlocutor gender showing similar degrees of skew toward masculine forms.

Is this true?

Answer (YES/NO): YES